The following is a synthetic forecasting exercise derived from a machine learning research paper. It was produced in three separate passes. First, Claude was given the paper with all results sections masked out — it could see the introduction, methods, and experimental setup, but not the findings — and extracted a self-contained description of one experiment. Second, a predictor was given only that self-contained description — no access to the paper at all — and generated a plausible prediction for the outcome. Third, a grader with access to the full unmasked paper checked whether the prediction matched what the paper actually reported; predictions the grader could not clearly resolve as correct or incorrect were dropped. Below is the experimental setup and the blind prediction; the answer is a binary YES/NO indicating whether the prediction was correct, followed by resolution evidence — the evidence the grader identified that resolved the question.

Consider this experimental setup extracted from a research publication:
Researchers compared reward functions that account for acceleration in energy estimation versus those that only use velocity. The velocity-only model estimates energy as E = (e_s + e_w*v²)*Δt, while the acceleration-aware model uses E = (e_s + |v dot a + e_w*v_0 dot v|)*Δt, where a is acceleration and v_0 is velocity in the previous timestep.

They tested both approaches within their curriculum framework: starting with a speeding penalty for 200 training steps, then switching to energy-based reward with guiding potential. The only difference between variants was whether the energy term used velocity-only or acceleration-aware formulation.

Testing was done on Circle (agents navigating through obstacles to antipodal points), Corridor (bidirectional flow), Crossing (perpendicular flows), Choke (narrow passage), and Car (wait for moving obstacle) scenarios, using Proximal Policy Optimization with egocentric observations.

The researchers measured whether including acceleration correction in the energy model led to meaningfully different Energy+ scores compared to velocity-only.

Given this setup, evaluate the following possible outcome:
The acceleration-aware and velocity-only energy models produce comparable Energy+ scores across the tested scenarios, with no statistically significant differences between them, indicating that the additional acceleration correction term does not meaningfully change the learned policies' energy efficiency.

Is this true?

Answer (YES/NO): NO